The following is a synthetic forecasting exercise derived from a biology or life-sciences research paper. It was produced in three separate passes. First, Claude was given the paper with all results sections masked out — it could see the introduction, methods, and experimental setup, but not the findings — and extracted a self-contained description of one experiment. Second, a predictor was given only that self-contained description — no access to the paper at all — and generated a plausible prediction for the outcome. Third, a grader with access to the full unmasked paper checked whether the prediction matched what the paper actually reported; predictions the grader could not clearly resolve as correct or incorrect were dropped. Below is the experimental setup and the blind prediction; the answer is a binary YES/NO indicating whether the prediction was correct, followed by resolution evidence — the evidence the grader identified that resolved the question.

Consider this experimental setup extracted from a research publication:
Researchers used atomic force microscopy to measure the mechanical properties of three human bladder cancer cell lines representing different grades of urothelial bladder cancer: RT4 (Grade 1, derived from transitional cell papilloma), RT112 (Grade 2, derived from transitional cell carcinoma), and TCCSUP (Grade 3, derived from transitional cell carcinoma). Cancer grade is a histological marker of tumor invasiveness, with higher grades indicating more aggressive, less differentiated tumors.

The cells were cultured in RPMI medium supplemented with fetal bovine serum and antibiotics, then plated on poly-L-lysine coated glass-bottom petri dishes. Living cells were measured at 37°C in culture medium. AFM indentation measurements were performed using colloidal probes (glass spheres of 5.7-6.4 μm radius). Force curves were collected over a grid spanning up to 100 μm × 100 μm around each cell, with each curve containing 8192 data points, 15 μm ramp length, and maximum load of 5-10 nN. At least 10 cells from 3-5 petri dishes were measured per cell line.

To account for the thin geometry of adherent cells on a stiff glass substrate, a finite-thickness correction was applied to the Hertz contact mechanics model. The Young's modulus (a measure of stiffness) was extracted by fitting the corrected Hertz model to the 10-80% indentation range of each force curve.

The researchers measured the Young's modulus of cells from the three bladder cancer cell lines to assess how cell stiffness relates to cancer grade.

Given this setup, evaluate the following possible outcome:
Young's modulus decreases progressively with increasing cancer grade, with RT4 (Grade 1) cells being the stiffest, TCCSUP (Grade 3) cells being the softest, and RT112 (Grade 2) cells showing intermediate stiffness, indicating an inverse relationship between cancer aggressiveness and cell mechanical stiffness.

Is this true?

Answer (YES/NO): YES